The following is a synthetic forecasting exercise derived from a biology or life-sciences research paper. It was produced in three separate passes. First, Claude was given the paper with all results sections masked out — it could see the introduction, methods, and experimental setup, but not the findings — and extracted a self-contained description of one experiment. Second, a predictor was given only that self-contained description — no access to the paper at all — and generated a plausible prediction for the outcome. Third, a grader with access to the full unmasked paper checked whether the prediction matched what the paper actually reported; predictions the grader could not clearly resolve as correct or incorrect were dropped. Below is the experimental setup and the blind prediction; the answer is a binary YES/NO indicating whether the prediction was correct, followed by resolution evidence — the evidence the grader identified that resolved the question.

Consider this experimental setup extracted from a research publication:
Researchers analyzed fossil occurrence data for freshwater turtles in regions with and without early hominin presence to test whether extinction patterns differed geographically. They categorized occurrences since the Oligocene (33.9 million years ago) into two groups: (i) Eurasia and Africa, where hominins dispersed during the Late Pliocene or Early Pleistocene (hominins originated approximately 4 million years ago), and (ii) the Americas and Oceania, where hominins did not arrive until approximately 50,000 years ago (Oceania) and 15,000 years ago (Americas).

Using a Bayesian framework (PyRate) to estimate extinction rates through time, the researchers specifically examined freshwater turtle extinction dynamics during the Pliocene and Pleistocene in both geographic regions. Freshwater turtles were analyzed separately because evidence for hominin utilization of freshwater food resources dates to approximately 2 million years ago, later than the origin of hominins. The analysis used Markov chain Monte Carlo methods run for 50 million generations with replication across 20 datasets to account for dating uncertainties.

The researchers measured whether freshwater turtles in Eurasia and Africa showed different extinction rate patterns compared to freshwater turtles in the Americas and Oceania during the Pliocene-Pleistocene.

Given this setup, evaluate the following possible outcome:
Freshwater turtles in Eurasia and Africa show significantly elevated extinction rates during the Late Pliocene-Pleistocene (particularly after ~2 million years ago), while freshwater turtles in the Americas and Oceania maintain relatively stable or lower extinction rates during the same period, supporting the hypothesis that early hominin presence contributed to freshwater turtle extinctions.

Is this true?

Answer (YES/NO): NO